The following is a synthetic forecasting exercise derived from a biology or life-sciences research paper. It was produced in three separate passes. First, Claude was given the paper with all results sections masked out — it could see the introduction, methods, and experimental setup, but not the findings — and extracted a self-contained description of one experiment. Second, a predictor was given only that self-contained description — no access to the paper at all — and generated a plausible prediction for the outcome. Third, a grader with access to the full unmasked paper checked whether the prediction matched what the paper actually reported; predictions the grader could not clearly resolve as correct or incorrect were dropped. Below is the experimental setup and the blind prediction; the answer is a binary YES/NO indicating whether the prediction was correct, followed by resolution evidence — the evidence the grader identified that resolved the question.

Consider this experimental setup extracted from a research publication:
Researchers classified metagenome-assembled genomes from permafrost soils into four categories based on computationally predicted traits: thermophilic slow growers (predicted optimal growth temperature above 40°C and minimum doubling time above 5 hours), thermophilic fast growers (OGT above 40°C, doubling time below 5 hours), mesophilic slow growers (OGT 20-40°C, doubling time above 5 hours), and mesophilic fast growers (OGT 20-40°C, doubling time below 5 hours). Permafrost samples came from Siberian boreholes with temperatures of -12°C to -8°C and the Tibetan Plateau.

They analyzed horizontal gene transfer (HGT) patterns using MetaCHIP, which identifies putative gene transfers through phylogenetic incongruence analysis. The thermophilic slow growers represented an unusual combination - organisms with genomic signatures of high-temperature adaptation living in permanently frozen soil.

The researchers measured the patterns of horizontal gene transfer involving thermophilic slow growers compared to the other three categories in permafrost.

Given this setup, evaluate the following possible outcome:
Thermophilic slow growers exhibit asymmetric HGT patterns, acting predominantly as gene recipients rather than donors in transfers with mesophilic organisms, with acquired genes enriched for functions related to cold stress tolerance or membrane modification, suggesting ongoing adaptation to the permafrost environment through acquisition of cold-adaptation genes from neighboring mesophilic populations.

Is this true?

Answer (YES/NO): NO